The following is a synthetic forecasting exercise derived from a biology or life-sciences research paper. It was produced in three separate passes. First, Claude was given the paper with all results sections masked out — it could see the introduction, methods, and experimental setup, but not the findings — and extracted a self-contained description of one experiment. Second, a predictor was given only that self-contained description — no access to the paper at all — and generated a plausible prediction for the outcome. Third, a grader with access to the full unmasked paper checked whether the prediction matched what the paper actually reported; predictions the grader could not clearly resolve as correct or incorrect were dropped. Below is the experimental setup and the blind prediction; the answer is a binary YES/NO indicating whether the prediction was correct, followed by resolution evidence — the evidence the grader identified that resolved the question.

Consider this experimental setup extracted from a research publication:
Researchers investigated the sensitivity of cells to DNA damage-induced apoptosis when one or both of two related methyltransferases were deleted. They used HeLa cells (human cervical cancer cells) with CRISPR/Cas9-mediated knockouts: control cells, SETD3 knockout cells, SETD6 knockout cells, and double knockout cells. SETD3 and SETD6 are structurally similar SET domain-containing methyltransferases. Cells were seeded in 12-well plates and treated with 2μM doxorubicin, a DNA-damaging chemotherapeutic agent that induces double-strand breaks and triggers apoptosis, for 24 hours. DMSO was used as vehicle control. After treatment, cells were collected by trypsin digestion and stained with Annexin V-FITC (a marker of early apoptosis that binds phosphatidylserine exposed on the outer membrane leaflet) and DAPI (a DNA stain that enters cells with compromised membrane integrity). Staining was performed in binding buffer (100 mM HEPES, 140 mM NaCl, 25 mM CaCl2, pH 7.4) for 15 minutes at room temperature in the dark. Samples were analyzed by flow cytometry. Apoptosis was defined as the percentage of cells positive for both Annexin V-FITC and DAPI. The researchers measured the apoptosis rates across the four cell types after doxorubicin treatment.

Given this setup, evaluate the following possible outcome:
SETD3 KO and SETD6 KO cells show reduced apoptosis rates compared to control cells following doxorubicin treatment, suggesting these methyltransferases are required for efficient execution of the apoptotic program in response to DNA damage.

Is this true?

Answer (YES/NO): NO